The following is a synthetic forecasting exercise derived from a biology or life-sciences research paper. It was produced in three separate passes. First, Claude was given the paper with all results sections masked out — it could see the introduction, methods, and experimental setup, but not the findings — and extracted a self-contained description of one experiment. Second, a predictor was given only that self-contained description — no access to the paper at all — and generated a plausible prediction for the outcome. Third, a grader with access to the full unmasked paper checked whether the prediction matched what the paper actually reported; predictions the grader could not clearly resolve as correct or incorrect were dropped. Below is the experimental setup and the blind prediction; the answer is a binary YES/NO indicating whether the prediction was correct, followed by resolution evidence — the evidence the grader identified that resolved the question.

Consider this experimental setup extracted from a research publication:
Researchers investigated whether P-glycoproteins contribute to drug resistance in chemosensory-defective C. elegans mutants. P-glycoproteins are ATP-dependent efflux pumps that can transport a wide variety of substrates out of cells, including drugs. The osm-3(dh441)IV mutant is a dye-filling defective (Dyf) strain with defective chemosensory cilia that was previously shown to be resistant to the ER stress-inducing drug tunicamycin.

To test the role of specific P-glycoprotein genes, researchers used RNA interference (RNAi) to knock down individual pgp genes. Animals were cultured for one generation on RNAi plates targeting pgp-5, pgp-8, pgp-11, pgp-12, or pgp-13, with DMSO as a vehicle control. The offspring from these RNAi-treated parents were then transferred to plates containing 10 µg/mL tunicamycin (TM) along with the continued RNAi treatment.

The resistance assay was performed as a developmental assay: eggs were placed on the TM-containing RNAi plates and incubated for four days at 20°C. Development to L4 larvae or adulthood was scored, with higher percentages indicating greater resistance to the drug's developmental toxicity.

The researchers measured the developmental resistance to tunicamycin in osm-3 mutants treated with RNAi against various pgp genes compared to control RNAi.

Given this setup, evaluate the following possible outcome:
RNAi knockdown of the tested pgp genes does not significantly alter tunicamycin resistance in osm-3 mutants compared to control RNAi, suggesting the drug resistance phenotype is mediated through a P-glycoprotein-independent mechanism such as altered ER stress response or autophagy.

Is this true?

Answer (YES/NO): NO